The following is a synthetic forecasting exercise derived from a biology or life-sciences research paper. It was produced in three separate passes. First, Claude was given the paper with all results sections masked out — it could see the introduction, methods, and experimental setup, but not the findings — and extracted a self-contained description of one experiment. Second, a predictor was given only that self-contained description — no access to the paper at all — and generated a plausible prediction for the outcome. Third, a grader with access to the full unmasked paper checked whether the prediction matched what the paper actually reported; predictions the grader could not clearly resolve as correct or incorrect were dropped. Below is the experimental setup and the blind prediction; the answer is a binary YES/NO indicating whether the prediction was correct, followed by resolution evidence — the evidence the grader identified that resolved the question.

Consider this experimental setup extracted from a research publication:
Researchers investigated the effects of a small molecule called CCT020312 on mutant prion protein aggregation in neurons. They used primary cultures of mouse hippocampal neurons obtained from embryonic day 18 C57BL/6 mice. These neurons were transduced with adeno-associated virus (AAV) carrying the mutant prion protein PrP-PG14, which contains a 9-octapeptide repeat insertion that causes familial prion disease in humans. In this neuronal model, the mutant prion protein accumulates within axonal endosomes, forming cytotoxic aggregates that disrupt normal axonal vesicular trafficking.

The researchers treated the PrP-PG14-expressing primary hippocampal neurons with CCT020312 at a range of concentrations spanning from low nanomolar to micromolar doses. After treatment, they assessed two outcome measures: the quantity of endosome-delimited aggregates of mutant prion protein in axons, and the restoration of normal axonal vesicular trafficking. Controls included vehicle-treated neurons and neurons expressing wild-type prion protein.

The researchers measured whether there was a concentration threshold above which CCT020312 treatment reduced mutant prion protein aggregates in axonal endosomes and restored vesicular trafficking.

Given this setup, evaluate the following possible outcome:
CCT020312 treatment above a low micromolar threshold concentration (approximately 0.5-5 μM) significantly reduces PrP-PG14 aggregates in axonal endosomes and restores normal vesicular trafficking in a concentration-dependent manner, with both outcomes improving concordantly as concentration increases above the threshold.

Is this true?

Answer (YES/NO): NO